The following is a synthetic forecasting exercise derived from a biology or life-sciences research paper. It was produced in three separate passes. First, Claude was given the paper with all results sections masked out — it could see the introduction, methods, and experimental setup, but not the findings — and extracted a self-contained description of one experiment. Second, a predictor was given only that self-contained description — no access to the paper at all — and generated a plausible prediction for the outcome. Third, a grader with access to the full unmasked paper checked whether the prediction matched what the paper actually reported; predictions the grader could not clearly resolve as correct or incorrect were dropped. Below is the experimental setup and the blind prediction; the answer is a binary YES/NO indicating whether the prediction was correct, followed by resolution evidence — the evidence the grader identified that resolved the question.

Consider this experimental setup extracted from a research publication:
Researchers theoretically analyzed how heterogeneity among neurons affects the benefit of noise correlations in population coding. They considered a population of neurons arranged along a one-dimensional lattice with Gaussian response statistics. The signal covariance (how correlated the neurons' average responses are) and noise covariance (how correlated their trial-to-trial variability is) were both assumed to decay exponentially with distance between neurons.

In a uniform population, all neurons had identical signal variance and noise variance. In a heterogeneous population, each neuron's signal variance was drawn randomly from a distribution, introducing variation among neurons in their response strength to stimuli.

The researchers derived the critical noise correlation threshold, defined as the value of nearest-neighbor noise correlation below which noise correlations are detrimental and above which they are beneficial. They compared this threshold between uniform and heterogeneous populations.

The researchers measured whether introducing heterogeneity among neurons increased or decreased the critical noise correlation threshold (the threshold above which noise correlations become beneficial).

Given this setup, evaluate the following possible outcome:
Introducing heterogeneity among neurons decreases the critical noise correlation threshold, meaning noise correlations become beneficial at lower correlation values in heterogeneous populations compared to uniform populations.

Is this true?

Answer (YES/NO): YES